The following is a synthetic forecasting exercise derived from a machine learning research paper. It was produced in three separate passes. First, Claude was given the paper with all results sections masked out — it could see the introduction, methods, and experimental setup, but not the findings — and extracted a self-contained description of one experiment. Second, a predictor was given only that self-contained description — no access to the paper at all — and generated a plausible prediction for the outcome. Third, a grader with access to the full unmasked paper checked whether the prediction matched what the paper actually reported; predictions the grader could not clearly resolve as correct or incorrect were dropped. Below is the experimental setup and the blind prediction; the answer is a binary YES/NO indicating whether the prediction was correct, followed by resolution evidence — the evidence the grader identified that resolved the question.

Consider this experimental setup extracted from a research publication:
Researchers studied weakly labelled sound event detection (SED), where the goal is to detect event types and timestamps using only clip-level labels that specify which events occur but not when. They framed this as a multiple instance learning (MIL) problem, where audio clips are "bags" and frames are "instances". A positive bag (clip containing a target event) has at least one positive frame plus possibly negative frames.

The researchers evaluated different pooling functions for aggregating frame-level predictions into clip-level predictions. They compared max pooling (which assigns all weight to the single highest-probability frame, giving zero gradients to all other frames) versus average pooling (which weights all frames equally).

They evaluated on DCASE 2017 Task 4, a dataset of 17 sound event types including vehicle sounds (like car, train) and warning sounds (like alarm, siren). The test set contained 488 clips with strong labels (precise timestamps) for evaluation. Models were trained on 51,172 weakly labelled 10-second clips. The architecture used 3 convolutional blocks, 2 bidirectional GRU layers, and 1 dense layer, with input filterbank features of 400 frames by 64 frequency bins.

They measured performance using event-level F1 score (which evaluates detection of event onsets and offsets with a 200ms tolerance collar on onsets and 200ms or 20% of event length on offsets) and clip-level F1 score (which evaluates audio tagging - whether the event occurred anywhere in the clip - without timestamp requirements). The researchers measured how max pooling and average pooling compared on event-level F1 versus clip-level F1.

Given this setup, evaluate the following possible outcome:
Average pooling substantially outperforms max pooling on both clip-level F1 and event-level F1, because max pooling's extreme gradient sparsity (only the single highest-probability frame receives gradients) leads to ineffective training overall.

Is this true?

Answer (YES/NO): YES